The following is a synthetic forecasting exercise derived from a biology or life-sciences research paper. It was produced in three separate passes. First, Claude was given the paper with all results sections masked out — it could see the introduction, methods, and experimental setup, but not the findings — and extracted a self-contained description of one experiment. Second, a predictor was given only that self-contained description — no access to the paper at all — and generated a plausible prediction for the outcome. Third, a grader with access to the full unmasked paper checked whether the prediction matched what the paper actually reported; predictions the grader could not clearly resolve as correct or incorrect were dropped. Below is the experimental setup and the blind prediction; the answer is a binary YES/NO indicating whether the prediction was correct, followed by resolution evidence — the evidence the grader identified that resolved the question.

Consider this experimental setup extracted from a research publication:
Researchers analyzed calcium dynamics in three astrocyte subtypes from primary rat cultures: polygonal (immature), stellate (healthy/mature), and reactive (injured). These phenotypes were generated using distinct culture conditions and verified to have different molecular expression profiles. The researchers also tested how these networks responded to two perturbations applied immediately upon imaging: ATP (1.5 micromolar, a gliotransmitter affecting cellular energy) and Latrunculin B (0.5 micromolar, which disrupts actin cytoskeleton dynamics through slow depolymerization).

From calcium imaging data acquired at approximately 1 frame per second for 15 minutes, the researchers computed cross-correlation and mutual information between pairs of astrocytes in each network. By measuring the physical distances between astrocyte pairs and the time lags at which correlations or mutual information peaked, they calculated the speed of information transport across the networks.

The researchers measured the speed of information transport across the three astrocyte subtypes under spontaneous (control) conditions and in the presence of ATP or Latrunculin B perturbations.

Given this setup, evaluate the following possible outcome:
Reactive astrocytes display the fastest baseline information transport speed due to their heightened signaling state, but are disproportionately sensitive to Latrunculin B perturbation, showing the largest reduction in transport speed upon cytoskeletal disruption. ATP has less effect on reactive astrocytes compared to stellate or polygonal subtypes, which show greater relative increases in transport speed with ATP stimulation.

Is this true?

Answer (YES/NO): NO